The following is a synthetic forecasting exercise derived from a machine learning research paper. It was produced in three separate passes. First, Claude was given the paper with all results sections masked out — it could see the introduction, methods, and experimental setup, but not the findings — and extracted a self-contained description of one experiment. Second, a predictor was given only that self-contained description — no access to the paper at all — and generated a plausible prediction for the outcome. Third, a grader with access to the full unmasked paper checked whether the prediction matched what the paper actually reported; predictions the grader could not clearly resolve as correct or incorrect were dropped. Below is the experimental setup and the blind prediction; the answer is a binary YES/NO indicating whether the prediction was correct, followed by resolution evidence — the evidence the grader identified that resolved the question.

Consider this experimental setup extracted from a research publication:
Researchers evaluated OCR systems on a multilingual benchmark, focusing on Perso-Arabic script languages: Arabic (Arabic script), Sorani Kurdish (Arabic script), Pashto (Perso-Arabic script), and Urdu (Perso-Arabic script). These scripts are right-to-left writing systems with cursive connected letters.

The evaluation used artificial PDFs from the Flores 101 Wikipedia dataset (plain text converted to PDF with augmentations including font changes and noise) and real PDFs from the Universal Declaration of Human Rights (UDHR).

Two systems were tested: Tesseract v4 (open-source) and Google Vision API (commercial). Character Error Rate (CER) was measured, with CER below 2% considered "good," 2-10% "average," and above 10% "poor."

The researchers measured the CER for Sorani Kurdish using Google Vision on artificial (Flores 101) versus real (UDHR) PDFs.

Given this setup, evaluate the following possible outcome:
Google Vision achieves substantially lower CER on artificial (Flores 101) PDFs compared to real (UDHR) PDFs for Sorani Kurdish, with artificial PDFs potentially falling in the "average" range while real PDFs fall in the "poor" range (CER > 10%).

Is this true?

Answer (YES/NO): NO